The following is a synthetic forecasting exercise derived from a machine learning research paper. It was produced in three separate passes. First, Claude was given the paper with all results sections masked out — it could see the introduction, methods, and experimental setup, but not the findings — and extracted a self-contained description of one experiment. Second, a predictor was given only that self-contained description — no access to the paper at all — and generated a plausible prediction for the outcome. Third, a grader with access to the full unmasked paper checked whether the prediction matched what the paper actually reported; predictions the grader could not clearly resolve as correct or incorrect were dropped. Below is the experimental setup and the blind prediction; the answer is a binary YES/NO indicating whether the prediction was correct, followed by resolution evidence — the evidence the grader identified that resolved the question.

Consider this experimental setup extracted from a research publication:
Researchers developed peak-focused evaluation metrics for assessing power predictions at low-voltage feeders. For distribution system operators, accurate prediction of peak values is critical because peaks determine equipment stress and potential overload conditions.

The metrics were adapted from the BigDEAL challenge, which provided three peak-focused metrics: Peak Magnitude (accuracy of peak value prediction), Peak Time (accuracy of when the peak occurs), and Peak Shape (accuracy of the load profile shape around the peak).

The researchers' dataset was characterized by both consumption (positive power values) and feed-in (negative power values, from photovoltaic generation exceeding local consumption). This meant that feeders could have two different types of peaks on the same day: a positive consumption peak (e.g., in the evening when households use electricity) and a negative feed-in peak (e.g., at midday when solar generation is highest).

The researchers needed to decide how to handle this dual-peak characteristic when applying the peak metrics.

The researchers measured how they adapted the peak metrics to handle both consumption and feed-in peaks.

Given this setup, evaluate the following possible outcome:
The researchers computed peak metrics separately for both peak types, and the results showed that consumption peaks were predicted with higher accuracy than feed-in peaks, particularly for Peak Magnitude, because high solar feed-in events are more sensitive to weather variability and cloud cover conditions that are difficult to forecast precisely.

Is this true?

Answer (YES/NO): NO